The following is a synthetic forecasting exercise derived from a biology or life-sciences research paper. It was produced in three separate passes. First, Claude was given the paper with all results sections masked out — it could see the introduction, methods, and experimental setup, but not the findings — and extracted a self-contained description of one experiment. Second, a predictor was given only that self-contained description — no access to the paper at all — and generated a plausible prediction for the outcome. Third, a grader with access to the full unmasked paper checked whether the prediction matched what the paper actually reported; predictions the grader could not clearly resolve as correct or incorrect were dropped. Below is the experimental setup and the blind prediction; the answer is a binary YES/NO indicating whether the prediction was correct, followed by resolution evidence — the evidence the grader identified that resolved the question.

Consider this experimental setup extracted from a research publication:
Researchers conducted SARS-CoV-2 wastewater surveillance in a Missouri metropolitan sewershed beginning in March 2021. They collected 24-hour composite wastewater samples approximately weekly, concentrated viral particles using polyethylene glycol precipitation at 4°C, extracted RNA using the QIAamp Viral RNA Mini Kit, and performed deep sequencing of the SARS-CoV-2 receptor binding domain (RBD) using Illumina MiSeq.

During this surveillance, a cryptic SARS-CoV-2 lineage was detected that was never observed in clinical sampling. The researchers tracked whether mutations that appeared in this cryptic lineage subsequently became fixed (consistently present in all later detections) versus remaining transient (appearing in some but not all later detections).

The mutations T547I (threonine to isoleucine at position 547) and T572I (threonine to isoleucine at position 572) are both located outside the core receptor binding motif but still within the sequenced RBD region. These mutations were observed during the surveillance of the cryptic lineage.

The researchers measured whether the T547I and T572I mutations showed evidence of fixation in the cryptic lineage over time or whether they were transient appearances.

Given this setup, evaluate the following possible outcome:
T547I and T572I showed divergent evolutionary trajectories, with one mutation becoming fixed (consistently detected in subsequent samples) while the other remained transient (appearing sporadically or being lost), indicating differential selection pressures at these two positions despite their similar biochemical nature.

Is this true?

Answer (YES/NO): NO